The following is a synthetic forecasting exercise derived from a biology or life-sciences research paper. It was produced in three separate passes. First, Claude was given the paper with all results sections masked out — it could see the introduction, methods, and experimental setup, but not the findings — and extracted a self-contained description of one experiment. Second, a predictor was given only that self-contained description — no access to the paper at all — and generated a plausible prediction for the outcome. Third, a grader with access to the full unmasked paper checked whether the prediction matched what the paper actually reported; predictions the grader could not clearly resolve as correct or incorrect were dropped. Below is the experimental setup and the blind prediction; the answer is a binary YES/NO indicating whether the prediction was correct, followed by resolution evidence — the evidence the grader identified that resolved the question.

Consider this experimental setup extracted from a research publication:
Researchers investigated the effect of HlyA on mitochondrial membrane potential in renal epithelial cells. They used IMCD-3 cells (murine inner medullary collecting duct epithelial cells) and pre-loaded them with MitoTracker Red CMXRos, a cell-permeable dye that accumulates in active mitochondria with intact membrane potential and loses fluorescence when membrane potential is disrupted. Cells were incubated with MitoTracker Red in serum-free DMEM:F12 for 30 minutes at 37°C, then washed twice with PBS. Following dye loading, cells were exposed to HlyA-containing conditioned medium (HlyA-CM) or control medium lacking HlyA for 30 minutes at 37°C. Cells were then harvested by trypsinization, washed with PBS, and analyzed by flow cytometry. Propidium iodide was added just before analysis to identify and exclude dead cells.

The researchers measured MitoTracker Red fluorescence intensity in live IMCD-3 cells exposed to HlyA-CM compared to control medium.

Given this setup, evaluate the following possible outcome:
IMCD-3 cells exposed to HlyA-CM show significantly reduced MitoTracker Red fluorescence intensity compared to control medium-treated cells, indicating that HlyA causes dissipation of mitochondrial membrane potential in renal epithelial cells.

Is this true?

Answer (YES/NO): YES